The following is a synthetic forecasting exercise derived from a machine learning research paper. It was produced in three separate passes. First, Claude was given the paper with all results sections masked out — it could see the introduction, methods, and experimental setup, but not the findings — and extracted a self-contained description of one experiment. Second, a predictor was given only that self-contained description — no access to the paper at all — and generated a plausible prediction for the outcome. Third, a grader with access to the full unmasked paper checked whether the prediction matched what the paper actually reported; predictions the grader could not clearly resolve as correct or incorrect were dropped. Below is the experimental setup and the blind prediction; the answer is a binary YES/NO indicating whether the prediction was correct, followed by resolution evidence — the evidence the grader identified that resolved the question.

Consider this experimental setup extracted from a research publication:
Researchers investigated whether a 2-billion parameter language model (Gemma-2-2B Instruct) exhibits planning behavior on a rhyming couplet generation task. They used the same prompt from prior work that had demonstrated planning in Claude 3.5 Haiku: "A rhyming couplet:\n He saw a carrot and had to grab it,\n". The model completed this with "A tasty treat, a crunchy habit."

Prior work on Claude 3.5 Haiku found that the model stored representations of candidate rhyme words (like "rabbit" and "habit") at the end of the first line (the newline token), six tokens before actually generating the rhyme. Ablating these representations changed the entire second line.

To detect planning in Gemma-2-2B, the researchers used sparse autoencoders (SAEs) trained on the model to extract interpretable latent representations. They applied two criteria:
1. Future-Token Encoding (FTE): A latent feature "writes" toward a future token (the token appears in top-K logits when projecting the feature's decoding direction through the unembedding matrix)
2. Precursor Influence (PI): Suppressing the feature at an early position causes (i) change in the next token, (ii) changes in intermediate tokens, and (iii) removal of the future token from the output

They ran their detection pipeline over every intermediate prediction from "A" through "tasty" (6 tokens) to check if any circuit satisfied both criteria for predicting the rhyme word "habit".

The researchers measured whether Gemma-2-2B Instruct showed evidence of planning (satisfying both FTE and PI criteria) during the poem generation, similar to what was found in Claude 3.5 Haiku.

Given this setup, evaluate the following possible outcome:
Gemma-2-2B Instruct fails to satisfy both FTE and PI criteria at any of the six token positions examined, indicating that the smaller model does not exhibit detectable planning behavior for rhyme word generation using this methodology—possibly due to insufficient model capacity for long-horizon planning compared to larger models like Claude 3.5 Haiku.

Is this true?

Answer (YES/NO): YES